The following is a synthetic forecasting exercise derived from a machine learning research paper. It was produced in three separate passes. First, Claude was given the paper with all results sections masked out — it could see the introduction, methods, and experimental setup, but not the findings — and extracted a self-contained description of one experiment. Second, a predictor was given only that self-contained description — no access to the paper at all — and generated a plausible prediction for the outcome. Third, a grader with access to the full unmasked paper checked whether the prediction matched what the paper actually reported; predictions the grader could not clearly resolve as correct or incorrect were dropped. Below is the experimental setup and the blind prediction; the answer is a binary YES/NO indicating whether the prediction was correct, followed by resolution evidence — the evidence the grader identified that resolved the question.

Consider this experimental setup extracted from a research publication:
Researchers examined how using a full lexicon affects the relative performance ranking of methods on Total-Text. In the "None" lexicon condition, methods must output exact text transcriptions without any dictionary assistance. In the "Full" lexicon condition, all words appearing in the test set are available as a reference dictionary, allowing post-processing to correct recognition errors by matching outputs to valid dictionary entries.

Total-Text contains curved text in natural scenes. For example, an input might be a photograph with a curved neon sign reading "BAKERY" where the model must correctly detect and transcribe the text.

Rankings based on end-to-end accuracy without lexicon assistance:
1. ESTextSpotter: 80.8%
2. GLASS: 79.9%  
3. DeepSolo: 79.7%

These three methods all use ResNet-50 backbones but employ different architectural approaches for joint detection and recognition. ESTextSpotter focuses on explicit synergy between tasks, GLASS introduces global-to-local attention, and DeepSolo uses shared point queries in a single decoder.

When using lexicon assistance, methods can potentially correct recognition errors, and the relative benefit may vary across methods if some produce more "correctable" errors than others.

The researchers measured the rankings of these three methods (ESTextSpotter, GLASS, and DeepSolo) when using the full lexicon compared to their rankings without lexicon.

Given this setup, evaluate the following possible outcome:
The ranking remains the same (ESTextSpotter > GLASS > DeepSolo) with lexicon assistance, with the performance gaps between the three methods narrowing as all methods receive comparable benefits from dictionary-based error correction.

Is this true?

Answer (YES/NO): NO